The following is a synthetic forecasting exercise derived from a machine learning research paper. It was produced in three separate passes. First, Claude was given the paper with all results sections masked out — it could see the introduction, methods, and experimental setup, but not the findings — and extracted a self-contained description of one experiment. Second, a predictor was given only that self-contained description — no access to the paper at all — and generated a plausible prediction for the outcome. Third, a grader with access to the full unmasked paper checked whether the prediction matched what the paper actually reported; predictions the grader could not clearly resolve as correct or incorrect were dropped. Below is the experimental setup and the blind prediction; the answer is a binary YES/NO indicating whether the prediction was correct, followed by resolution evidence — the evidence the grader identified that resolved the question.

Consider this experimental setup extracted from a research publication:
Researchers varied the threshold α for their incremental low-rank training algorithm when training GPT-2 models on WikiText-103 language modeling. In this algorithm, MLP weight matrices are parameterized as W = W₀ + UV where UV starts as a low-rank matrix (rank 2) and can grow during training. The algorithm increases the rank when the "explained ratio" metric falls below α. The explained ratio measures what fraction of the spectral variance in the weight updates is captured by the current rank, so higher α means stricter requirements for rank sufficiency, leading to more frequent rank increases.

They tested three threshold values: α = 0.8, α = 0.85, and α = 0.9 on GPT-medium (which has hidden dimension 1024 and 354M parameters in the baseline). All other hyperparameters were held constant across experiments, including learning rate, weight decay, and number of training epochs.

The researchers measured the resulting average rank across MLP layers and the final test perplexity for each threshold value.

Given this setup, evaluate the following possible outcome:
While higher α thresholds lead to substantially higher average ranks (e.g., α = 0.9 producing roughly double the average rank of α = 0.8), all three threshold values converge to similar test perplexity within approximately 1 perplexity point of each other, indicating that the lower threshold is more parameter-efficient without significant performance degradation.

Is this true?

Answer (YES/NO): NO